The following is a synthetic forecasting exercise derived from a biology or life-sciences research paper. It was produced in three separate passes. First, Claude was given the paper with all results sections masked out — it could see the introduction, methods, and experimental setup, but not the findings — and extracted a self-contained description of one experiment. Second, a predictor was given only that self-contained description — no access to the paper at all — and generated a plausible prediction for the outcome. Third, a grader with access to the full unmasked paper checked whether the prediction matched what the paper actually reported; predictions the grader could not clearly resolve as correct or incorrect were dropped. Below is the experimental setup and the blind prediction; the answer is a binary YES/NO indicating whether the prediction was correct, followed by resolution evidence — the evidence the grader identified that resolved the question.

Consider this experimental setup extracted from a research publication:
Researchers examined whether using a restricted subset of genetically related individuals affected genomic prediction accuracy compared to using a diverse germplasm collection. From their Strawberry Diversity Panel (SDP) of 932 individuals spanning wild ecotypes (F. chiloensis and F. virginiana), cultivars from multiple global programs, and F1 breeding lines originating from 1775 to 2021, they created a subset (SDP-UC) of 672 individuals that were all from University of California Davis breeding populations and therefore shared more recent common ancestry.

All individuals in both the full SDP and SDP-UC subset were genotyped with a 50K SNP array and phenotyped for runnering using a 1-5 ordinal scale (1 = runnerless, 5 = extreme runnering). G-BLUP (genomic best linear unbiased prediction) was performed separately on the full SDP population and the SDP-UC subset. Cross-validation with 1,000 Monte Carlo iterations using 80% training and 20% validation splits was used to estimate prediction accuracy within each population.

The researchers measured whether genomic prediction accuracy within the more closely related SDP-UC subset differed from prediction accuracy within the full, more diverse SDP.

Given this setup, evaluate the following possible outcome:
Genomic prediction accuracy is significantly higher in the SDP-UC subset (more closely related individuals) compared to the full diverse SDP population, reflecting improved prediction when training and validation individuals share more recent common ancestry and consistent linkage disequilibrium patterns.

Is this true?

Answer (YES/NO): NO